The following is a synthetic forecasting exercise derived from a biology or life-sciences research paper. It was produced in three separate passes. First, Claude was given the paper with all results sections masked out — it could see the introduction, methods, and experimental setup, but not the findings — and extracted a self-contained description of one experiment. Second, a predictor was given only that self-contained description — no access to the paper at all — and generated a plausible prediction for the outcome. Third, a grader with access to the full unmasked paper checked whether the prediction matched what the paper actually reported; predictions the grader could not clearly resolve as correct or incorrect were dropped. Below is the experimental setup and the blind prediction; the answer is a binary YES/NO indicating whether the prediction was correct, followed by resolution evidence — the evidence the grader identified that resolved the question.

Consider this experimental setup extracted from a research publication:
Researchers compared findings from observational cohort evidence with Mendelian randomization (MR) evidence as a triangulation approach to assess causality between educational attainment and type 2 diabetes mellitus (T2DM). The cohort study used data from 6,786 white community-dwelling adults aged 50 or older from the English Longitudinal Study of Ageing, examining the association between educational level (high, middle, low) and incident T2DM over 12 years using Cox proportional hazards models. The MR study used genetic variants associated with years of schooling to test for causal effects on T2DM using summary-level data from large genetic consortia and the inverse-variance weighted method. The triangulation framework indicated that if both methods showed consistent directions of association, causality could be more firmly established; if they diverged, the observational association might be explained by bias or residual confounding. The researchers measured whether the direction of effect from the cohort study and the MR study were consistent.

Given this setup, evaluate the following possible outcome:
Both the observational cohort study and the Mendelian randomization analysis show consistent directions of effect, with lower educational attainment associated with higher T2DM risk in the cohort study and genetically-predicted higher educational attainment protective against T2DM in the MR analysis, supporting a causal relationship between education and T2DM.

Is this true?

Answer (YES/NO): NO